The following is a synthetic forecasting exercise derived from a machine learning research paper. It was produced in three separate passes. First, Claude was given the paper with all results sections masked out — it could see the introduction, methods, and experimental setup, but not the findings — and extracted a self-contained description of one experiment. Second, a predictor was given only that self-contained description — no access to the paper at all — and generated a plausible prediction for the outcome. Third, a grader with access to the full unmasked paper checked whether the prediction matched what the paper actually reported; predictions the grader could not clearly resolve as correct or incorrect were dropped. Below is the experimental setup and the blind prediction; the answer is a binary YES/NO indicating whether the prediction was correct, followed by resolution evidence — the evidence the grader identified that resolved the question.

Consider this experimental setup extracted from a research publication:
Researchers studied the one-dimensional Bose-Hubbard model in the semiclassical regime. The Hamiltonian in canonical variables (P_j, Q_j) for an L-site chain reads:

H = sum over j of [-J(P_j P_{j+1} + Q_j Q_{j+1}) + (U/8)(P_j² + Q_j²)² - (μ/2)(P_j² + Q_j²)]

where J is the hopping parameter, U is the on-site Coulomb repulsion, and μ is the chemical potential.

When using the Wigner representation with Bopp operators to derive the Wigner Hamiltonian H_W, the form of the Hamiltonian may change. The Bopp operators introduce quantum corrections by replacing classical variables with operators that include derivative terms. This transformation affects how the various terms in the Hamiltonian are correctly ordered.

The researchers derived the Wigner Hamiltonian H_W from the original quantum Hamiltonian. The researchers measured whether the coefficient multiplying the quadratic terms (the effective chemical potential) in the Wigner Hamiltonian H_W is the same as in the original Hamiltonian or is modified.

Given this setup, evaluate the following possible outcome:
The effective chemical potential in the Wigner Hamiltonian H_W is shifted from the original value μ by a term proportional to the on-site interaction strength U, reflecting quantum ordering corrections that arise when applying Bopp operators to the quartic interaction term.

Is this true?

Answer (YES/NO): YES